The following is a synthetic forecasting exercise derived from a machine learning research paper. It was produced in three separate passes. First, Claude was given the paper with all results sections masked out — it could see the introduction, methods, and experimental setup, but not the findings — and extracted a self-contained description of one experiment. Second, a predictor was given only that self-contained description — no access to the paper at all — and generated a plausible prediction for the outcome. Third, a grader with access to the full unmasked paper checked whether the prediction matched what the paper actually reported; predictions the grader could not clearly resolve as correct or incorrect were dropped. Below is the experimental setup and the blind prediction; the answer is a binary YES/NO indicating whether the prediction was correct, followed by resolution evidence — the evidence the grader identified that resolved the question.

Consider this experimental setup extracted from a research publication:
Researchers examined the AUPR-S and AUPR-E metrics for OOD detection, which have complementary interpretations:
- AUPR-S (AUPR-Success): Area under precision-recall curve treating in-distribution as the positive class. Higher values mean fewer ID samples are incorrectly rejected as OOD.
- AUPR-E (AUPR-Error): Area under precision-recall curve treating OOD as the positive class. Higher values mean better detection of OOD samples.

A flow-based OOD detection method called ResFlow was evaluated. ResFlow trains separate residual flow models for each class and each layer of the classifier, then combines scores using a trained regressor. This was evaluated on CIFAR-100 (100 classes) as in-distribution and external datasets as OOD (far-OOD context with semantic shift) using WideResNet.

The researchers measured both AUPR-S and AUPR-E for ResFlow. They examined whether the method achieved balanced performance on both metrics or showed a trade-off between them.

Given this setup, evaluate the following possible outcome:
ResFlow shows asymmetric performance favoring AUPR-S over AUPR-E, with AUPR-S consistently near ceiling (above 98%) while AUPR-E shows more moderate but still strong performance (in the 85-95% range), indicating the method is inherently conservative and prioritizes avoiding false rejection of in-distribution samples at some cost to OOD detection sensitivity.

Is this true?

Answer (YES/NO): NO